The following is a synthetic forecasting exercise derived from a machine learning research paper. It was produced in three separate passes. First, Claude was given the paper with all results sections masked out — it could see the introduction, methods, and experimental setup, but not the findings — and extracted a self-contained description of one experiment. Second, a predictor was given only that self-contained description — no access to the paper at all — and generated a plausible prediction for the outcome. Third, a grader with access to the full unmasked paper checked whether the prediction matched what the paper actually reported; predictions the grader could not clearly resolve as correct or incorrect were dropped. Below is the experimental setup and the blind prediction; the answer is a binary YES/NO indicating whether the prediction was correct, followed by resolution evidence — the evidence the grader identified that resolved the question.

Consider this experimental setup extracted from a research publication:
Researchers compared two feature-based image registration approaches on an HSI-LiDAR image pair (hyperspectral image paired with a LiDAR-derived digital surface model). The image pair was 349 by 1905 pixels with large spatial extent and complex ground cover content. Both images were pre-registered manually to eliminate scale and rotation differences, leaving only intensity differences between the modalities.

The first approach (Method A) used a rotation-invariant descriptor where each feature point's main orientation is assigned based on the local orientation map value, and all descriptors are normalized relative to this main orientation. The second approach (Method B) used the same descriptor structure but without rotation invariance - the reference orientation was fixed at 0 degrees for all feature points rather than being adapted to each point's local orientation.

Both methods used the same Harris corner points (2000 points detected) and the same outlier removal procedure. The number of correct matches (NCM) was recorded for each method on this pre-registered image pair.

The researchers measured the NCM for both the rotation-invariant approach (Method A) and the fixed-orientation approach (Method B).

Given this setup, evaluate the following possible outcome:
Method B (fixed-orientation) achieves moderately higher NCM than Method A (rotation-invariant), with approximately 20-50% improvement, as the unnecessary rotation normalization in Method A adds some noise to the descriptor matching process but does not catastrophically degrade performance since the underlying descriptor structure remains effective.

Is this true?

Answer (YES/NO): NO